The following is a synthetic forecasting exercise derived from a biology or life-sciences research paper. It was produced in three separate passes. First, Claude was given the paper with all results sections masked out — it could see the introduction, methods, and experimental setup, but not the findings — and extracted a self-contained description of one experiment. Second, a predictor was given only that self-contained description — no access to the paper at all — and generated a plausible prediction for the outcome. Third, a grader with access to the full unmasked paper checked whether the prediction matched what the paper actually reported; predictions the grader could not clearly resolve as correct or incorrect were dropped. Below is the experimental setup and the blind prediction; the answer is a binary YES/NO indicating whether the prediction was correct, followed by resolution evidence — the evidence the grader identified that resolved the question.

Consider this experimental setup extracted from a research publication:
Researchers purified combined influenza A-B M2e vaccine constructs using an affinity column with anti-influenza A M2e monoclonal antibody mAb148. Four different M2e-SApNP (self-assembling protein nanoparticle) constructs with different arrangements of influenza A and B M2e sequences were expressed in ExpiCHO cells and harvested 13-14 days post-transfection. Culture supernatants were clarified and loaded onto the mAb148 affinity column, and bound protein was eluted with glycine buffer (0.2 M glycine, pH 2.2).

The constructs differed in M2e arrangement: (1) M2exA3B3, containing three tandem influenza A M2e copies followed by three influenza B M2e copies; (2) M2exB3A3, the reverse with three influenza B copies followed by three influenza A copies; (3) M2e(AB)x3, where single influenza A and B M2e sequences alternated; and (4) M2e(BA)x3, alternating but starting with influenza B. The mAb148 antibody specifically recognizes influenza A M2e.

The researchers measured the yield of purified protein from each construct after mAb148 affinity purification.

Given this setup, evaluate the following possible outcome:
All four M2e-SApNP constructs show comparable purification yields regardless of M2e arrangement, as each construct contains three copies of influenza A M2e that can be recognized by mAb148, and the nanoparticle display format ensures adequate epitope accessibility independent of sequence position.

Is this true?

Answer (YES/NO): NO